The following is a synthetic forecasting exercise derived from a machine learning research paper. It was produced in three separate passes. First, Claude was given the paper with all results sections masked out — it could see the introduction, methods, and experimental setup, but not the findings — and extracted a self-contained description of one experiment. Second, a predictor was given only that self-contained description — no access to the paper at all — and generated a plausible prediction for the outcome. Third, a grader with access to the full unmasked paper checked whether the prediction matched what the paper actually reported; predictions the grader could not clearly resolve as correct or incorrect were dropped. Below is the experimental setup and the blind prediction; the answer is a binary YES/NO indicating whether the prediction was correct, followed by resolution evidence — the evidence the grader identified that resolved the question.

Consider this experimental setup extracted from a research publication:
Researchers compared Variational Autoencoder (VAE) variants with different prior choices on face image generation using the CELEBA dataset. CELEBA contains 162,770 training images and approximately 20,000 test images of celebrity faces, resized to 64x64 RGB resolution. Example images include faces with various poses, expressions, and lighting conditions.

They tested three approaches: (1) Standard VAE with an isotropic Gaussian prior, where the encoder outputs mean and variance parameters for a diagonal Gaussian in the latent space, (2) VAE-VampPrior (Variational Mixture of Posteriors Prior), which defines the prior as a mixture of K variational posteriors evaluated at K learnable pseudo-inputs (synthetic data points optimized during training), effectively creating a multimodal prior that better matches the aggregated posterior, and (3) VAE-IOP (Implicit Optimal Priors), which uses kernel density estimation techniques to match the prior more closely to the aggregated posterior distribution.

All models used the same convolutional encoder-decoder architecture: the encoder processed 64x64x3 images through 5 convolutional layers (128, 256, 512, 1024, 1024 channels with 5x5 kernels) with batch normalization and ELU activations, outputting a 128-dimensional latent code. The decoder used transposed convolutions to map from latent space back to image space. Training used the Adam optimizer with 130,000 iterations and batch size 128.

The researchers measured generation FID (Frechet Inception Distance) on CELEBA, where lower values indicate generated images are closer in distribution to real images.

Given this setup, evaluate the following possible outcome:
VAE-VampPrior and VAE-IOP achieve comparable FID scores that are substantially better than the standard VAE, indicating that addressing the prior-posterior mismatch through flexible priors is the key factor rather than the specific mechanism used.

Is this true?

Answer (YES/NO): NO